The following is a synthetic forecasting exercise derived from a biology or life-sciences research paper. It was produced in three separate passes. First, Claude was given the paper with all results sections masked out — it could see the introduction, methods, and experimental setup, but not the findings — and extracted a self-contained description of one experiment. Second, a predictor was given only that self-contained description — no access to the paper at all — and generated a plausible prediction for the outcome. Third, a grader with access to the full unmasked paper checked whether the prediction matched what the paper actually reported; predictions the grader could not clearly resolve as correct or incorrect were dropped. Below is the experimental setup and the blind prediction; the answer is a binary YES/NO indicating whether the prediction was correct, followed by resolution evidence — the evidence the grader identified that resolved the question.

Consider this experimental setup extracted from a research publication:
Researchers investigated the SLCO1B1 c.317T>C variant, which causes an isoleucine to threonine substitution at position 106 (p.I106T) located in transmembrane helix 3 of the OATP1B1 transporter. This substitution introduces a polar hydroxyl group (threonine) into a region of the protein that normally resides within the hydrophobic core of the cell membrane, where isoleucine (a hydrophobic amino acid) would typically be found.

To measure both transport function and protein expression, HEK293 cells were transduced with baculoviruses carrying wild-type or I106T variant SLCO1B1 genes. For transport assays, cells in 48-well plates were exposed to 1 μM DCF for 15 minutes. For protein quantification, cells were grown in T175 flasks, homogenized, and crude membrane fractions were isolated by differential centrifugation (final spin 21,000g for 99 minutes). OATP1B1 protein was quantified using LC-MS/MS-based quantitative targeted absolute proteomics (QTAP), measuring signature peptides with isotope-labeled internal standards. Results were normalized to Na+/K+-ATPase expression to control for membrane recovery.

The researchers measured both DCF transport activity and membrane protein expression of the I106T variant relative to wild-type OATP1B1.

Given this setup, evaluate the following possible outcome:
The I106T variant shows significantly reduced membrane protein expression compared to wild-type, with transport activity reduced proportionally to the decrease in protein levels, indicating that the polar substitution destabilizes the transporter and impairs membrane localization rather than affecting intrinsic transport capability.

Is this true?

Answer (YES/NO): NO